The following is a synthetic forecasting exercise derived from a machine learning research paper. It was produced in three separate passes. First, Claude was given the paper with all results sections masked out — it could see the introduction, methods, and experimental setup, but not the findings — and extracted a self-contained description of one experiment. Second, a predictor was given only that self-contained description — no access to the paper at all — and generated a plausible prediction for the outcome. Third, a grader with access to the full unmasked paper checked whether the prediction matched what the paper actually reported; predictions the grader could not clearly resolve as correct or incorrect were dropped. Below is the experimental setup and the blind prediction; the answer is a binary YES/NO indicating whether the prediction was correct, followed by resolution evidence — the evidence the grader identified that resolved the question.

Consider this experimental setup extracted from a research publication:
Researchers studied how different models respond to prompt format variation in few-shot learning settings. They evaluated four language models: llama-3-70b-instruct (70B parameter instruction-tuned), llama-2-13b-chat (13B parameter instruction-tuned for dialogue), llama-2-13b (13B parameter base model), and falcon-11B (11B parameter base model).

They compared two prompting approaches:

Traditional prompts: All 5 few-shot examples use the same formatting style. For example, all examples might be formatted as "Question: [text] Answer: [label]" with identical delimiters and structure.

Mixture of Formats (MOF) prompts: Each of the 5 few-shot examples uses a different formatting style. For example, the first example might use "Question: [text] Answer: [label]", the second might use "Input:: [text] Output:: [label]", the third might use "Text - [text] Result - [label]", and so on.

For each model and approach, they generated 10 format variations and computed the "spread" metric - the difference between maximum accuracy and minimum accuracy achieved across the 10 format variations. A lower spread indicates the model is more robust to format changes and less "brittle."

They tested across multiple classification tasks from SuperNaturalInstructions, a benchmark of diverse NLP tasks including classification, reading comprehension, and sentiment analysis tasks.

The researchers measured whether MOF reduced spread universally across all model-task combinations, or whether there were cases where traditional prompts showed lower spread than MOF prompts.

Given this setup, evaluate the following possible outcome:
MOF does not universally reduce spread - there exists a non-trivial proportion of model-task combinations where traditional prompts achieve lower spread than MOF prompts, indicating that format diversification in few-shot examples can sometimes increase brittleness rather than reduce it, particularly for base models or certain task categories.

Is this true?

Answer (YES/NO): NO